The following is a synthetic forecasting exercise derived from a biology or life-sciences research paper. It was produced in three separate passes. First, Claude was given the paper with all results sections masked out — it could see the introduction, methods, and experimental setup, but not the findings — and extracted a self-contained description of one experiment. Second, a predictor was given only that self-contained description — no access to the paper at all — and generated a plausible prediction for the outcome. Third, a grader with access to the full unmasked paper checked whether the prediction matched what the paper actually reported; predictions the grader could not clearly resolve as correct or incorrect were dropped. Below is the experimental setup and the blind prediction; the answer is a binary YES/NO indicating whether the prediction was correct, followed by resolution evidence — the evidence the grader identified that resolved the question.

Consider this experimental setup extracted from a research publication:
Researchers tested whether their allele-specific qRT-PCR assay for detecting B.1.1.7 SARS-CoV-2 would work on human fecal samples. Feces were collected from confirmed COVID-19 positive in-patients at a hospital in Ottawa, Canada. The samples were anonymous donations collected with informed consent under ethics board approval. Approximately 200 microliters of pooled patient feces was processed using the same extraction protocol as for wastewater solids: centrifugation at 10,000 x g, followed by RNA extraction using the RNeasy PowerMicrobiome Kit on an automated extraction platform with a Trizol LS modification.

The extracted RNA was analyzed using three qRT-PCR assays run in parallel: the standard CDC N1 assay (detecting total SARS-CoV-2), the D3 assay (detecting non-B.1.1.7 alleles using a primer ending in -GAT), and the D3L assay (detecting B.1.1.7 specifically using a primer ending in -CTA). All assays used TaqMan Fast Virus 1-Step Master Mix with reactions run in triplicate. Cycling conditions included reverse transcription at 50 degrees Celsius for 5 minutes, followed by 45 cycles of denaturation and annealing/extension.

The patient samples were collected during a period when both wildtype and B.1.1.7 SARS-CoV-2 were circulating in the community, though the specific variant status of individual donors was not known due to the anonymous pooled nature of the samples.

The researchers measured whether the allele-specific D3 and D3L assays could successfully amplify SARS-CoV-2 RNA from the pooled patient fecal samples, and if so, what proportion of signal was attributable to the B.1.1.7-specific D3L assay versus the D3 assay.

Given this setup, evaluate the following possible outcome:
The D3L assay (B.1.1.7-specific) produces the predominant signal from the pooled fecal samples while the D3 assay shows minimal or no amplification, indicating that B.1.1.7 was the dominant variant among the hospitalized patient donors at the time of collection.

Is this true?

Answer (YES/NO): NO